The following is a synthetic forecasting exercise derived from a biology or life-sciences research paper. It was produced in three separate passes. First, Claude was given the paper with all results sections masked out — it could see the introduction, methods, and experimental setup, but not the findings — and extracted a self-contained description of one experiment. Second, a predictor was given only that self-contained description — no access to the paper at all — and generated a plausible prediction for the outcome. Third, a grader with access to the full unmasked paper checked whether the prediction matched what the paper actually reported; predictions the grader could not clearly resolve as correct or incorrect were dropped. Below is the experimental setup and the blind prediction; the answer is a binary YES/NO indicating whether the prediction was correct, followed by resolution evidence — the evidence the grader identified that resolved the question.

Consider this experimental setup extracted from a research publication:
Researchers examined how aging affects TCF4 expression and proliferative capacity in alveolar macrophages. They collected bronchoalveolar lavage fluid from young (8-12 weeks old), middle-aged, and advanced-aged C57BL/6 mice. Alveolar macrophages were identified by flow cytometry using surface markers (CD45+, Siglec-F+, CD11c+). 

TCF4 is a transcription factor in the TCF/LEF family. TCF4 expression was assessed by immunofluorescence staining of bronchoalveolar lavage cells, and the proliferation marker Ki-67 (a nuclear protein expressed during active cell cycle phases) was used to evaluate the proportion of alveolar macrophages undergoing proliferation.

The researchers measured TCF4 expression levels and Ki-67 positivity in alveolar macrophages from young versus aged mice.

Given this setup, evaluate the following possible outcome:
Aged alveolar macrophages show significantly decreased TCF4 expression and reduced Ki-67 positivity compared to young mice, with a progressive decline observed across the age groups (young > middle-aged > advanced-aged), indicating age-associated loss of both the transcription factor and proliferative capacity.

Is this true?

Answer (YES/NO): NO